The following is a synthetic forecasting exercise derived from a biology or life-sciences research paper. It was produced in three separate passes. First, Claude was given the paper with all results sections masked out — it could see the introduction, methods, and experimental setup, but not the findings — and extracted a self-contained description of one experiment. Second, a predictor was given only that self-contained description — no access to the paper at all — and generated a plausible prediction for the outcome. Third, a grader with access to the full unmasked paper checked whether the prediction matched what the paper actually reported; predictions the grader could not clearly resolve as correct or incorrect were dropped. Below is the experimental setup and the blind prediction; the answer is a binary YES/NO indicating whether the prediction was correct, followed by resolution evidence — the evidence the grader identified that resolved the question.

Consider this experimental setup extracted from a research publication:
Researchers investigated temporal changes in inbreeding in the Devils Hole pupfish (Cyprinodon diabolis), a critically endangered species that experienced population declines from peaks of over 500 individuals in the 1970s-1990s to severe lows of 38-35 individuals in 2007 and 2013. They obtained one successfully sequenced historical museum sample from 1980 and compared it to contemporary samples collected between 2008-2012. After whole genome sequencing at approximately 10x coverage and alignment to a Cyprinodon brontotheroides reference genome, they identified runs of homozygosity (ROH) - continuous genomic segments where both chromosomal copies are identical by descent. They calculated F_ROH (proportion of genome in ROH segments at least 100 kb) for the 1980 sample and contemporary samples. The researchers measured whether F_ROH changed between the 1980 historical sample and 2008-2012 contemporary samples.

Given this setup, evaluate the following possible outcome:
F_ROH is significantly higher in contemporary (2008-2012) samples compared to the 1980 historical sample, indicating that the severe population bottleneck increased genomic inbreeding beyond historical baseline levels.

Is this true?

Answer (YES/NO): YES